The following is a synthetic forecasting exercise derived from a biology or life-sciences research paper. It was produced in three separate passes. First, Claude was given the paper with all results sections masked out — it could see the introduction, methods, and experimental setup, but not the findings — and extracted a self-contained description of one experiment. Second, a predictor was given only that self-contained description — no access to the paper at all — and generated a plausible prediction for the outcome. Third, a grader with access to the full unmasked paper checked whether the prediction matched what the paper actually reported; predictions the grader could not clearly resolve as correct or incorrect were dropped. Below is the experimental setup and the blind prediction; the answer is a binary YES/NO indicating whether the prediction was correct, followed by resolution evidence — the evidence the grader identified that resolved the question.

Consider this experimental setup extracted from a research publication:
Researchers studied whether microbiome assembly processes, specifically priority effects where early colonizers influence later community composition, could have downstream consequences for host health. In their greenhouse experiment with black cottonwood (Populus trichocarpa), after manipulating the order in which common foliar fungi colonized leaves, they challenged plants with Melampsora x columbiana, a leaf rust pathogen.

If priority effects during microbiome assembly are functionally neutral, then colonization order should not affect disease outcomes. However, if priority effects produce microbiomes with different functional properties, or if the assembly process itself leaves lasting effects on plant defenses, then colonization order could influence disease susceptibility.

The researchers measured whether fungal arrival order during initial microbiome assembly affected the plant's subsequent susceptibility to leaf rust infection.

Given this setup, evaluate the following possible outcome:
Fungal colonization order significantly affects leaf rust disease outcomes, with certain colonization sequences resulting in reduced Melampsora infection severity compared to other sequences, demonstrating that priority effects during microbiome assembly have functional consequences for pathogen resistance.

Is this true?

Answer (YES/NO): YES